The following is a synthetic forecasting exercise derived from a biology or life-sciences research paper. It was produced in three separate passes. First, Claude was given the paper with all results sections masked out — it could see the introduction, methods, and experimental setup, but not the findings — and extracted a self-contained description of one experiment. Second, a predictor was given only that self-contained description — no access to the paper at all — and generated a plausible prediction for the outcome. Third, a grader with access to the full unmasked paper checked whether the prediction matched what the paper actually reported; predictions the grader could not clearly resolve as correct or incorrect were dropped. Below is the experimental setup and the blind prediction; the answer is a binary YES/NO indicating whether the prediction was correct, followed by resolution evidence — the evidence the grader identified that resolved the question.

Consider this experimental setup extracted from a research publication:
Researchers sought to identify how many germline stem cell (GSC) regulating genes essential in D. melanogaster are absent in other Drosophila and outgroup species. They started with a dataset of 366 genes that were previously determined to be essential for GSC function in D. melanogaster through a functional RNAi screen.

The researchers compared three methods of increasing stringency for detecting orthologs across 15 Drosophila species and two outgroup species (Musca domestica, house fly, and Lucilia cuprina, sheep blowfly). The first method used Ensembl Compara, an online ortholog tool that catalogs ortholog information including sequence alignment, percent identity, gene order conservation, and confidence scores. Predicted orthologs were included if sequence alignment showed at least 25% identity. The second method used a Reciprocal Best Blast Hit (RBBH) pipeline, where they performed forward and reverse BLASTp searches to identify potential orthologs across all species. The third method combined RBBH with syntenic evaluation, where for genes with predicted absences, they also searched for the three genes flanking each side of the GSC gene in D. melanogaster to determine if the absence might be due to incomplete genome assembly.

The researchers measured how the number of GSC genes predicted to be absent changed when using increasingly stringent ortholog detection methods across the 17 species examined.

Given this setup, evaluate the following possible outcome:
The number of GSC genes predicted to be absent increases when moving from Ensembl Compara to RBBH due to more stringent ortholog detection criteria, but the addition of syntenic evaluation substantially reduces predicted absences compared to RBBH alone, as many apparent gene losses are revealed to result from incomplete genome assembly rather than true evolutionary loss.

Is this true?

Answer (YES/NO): NO